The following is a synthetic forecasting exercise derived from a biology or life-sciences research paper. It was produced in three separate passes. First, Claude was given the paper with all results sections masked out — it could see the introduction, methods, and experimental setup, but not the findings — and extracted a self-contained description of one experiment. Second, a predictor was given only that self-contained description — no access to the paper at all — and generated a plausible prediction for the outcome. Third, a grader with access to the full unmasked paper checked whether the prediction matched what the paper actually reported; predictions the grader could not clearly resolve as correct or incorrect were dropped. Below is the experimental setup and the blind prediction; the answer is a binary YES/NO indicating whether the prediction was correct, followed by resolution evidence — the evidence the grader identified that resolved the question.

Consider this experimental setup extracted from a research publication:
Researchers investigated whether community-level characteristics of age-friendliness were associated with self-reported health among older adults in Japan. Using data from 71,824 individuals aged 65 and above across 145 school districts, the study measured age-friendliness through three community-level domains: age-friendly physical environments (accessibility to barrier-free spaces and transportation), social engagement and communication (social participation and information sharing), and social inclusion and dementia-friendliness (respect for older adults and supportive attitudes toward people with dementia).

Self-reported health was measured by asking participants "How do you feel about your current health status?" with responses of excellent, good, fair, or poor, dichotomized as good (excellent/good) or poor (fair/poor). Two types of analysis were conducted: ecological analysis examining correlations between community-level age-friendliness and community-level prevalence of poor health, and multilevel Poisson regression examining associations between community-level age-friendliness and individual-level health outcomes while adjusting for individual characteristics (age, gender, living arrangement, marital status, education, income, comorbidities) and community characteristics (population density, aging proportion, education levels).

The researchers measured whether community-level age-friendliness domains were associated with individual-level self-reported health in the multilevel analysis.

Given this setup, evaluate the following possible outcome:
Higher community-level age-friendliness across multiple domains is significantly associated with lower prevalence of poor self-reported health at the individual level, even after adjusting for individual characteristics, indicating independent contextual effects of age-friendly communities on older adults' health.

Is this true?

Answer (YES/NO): NO